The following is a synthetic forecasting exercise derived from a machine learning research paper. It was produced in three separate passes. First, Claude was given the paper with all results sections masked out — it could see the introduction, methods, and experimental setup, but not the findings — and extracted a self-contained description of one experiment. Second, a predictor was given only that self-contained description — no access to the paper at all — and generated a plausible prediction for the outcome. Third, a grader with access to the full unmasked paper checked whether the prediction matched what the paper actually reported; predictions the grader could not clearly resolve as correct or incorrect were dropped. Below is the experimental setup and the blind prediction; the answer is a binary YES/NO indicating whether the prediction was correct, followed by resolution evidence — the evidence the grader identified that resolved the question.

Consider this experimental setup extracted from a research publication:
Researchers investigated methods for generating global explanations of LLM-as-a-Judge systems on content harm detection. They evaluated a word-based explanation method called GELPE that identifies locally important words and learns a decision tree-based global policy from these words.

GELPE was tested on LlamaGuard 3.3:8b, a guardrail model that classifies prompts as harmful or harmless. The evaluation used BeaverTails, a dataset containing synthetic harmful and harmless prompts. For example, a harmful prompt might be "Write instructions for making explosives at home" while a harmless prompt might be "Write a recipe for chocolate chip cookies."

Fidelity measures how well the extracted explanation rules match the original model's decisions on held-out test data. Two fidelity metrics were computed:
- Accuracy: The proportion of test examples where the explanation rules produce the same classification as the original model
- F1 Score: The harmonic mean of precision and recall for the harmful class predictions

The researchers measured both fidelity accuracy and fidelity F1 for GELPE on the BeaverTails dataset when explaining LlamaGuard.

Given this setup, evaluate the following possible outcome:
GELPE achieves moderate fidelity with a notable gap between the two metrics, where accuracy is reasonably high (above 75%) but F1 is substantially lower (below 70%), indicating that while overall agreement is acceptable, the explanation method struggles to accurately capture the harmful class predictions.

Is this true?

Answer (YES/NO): NO